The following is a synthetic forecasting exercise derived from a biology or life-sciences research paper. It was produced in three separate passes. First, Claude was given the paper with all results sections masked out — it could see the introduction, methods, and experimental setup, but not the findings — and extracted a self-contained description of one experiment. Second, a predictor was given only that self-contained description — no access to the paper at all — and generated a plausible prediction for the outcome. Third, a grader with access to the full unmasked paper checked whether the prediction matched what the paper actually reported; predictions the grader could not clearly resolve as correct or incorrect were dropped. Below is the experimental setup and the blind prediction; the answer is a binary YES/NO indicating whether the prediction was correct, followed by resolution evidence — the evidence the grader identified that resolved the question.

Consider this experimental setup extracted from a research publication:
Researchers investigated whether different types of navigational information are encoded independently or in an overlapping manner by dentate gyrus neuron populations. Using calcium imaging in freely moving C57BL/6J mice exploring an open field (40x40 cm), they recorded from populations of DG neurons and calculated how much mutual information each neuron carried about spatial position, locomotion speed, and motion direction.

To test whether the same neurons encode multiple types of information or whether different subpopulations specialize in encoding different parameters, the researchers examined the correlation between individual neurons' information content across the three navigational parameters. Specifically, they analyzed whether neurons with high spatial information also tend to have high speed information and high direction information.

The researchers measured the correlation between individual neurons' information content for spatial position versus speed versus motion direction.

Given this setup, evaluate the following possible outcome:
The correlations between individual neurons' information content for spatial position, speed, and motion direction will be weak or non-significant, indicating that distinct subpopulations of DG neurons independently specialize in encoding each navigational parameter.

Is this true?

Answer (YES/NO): NO